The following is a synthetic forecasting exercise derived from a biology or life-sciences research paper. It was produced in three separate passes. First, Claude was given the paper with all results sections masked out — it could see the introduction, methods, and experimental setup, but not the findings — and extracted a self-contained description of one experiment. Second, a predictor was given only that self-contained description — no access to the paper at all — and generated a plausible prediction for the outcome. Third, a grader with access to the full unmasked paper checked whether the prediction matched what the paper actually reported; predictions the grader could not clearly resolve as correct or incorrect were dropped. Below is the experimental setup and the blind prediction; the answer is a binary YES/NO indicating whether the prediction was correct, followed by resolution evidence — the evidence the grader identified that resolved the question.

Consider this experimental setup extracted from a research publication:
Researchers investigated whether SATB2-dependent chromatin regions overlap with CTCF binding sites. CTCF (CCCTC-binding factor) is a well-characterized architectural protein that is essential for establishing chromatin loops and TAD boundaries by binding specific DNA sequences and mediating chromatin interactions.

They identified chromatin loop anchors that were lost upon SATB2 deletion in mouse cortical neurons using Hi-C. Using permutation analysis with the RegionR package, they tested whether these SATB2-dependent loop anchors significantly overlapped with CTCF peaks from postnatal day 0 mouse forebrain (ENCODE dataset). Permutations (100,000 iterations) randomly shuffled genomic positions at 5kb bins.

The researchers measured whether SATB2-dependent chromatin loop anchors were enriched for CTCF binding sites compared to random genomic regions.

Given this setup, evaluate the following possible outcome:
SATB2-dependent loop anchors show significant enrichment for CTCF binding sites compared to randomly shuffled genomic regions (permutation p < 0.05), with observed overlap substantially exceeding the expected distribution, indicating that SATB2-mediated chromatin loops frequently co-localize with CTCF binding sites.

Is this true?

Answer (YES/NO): YES